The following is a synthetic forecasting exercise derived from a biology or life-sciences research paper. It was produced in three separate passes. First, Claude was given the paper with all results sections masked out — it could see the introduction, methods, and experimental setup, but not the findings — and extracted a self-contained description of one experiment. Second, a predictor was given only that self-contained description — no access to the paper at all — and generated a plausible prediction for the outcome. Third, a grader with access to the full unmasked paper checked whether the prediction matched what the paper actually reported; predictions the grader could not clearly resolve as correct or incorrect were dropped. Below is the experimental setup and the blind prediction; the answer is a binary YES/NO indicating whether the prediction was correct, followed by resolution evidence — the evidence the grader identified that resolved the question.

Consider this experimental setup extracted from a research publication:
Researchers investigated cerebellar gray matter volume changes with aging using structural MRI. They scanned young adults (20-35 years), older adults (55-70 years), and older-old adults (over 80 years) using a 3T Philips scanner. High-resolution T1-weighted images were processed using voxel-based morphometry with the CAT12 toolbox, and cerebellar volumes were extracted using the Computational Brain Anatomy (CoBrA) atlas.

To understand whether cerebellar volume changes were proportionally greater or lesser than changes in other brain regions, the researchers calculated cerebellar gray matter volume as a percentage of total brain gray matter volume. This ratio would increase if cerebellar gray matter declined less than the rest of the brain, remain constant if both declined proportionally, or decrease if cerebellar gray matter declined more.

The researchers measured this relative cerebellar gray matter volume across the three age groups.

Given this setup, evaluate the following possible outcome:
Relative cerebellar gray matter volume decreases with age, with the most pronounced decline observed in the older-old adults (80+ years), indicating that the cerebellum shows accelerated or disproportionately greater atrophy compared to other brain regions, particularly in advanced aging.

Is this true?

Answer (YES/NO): NO